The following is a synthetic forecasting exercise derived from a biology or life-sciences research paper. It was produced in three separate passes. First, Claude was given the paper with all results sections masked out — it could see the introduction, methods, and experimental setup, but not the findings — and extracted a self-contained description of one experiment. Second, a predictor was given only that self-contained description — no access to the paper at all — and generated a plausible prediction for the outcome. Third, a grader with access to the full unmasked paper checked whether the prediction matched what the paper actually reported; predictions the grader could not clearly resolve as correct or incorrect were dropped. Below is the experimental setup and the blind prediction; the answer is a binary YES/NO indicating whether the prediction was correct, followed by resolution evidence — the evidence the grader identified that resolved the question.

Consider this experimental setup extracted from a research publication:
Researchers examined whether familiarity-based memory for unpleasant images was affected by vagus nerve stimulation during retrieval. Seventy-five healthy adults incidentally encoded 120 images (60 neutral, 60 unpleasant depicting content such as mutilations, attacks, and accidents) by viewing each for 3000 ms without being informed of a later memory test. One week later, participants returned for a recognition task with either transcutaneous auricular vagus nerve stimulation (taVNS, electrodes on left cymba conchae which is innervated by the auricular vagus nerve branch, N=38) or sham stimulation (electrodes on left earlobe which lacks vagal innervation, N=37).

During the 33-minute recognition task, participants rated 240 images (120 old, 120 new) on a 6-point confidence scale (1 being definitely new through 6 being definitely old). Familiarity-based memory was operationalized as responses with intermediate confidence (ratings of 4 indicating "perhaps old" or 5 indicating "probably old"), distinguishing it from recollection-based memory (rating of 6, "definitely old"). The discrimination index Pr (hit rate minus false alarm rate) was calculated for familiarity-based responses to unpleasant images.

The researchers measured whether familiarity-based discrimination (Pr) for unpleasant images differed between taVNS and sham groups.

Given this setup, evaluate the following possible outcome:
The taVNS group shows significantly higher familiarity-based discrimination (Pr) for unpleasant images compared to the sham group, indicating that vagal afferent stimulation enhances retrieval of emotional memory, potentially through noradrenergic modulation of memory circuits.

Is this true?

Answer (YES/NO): NO